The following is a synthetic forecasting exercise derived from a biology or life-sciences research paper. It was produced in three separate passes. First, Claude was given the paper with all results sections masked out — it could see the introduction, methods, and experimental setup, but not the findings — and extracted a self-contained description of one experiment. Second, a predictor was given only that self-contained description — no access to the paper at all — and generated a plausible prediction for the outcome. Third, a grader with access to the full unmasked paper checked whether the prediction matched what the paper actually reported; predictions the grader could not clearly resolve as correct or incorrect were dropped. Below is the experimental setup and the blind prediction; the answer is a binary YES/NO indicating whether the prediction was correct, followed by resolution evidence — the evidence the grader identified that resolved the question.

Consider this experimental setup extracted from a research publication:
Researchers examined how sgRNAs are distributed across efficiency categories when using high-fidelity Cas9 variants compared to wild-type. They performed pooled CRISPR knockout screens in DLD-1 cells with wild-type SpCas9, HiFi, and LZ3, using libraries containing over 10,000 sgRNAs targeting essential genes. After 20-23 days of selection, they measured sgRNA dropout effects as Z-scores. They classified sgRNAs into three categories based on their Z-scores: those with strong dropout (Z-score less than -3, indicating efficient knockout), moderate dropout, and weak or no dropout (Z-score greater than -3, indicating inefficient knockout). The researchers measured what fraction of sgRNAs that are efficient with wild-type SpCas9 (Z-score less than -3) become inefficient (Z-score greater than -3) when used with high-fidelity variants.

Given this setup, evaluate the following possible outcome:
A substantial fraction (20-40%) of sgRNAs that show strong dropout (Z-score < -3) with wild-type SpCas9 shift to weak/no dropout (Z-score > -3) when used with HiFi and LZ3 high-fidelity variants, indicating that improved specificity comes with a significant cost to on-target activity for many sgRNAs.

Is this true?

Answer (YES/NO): YES